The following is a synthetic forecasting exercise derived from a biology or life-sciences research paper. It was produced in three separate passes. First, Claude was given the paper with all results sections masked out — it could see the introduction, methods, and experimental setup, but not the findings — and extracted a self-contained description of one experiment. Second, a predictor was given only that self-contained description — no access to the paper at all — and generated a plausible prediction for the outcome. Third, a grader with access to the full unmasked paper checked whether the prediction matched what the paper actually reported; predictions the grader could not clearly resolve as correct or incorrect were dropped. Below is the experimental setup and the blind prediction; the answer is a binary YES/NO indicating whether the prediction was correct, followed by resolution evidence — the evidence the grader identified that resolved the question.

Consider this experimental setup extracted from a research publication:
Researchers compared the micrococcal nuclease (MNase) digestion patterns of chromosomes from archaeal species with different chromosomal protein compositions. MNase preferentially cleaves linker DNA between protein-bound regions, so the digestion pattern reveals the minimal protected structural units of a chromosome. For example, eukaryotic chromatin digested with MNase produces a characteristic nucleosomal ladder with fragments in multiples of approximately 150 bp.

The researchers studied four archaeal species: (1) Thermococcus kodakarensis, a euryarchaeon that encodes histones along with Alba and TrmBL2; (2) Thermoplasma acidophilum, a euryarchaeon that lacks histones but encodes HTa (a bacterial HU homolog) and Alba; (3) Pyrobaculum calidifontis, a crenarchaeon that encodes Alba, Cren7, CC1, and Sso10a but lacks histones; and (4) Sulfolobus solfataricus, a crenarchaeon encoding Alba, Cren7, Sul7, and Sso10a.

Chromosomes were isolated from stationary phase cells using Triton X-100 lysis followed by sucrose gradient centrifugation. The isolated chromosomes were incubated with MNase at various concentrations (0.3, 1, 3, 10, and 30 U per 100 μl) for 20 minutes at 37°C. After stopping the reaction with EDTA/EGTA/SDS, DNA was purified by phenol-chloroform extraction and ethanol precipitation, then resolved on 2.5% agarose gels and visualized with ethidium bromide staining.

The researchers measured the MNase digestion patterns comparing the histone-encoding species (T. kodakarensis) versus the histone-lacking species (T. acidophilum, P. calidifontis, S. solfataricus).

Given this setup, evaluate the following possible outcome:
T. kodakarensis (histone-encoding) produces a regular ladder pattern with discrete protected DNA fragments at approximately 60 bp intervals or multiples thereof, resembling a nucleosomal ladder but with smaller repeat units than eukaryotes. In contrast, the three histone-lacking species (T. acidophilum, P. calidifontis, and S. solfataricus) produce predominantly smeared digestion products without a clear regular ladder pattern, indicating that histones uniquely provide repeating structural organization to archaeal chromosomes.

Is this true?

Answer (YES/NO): NO